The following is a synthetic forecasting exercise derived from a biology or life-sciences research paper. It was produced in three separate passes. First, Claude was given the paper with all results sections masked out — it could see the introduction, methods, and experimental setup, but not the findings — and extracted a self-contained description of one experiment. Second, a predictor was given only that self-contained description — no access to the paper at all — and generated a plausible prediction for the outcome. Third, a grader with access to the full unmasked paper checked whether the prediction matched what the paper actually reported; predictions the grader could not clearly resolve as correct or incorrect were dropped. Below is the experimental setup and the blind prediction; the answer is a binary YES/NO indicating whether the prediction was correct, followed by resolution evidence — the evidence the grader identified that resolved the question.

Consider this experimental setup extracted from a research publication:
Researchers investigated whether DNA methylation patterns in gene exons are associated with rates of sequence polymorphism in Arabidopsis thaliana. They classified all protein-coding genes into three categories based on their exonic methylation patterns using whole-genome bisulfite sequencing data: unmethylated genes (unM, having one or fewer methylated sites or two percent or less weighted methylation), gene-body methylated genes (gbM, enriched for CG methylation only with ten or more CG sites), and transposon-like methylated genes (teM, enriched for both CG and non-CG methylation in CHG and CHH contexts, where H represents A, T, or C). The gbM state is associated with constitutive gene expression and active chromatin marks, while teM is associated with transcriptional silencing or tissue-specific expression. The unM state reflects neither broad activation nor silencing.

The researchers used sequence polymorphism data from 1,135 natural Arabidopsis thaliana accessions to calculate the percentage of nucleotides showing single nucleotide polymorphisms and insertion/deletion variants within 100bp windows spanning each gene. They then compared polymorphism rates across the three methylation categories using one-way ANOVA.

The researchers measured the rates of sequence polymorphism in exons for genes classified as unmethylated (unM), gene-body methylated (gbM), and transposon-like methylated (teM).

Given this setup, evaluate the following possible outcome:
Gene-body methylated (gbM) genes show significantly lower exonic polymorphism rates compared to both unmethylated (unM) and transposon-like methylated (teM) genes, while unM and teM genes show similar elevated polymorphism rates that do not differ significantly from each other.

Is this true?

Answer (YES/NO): NO